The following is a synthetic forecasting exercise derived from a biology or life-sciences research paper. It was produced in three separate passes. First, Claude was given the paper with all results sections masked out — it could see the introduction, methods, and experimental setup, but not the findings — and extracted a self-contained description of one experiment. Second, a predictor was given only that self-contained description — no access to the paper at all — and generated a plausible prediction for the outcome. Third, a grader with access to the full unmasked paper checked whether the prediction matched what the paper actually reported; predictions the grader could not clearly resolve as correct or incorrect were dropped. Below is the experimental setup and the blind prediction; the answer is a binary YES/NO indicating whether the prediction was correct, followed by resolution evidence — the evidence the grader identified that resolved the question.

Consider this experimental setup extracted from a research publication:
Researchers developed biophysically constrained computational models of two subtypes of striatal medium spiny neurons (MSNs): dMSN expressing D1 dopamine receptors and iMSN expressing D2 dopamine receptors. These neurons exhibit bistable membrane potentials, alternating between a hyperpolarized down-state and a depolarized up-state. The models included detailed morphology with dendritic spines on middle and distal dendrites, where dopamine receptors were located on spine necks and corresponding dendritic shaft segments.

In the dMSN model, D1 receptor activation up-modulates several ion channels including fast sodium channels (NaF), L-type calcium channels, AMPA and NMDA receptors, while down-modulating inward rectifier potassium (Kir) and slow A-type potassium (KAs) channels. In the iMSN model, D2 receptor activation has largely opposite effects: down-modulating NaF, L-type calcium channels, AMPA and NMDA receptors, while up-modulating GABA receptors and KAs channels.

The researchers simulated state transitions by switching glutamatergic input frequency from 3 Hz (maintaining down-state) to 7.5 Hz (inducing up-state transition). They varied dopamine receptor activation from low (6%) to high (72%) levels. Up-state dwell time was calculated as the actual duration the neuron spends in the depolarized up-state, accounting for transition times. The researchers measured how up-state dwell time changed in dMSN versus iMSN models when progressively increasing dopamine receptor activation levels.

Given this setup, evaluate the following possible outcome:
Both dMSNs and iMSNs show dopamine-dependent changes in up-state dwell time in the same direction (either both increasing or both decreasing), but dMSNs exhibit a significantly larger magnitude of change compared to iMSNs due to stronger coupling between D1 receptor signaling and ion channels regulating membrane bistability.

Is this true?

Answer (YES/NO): NO